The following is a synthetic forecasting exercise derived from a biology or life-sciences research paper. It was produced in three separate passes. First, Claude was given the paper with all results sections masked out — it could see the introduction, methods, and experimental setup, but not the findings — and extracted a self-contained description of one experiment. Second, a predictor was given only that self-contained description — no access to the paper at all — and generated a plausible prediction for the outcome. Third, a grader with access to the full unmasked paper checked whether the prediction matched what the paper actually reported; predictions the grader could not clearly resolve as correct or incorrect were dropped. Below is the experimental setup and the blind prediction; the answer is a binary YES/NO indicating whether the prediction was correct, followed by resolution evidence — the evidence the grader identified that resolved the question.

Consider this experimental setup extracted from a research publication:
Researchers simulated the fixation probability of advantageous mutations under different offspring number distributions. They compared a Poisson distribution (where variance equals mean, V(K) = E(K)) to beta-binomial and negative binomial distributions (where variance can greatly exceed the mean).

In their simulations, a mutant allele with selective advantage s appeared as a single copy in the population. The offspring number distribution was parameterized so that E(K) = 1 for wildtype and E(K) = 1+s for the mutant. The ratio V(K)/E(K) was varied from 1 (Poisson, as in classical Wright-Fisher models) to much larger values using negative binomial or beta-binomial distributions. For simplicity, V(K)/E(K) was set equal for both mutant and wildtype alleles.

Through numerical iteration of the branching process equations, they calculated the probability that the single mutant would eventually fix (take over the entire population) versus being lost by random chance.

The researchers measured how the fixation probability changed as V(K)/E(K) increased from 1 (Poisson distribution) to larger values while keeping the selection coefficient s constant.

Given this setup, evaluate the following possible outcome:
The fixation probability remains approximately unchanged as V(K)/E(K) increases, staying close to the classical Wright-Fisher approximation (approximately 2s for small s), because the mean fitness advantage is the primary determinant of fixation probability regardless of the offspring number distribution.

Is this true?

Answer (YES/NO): NO